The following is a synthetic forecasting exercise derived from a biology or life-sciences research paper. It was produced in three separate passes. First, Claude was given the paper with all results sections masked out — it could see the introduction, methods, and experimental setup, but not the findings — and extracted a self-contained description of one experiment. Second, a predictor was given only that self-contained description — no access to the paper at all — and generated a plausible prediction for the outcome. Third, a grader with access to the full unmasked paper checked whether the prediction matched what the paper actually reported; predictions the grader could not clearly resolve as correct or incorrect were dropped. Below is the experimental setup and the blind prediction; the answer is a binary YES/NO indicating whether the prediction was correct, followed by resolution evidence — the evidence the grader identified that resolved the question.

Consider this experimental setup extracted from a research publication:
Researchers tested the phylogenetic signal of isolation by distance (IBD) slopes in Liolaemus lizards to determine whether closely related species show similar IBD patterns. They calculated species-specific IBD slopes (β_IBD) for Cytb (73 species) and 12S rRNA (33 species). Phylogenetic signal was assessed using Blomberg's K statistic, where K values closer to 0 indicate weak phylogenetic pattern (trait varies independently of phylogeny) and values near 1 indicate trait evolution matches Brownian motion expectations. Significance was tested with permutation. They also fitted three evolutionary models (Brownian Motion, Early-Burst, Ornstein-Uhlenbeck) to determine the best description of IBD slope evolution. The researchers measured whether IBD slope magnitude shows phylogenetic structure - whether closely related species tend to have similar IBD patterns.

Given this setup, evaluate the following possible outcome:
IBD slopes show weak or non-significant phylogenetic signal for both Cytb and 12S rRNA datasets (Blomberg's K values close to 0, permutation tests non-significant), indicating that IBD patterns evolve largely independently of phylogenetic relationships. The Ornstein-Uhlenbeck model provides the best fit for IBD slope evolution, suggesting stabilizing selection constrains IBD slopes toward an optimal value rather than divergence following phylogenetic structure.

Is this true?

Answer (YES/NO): YES